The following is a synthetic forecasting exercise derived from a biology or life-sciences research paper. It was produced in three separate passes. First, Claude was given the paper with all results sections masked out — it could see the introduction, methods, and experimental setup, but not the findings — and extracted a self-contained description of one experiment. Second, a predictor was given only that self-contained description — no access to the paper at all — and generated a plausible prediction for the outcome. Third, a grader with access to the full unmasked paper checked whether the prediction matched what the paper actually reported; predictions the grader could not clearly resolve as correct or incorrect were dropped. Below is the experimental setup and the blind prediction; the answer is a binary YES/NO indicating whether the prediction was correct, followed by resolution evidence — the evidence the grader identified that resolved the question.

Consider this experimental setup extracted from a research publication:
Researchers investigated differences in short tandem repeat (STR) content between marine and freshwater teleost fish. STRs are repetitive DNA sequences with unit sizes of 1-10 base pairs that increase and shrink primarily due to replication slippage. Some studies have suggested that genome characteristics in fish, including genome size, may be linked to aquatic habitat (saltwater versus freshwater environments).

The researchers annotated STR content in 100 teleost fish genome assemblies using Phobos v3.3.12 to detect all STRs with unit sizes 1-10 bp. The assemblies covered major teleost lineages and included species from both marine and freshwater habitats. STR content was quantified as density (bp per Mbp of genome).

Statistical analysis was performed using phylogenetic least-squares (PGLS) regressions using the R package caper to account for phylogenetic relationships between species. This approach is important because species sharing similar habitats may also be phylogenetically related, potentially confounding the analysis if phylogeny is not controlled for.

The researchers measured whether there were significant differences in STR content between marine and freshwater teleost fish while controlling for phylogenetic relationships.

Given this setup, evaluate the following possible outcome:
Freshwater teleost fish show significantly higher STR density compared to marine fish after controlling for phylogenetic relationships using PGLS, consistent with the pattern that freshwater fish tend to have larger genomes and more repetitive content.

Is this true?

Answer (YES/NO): NO